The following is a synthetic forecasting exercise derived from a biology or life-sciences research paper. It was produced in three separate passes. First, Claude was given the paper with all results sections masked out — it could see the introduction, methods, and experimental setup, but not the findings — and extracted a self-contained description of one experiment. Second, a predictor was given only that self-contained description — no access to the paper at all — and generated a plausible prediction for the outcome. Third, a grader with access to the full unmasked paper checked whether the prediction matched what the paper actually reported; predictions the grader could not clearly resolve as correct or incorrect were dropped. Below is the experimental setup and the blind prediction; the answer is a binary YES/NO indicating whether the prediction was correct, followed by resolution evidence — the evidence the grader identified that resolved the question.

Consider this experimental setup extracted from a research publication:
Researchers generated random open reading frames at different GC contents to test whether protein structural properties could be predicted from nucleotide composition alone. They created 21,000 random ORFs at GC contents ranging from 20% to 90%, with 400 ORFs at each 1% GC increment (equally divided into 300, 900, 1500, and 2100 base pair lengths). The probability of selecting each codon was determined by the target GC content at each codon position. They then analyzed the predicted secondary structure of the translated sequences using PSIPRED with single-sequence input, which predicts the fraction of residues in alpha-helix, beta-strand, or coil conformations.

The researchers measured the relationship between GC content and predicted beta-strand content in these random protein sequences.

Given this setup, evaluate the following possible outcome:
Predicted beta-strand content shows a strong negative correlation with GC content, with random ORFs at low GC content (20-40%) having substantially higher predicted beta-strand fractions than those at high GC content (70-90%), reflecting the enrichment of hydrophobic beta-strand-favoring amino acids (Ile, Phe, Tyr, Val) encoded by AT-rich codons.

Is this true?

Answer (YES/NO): YES